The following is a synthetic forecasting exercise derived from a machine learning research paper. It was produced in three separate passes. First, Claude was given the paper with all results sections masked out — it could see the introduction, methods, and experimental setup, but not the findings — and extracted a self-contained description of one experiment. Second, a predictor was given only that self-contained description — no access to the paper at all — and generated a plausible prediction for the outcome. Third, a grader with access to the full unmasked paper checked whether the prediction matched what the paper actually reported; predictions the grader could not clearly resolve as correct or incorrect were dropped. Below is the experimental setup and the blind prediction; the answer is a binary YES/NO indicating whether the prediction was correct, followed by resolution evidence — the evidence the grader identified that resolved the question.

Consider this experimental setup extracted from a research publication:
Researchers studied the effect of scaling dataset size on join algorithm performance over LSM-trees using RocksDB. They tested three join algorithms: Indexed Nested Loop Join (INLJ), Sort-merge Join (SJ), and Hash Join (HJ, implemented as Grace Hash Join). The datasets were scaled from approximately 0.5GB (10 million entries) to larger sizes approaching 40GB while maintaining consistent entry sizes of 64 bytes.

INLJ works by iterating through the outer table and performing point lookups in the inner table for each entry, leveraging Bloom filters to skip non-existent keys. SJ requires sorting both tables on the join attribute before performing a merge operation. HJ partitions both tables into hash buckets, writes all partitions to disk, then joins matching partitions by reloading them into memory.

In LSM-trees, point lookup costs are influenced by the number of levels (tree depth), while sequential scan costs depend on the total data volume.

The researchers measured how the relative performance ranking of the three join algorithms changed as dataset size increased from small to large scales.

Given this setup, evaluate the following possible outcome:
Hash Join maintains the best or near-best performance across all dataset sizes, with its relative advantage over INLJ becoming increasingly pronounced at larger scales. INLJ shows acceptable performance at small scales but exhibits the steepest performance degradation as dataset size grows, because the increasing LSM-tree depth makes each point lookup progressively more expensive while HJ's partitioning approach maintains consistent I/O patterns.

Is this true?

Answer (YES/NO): NO